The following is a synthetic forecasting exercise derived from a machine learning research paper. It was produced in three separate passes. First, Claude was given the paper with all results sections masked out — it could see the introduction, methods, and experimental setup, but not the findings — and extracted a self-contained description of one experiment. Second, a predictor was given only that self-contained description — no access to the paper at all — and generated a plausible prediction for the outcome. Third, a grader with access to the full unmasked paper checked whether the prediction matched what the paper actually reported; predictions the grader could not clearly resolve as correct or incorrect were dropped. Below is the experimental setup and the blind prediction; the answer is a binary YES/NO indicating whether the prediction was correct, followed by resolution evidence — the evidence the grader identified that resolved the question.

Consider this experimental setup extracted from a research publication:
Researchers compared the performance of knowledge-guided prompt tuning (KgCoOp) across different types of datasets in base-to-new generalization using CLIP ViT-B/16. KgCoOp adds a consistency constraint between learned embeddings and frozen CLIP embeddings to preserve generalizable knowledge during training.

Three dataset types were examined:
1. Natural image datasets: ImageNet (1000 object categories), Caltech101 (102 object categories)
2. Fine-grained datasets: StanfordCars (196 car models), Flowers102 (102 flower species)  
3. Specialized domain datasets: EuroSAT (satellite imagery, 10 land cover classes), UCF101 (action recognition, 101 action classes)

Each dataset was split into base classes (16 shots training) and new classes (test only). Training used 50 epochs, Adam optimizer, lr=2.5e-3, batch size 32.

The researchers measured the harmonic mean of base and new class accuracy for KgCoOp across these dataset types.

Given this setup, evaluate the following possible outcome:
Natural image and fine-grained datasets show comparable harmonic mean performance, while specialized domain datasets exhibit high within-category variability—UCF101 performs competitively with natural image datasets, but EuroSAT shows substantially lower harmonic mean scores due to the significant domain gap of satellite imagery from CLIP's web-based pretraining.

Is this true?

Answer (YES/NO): NO